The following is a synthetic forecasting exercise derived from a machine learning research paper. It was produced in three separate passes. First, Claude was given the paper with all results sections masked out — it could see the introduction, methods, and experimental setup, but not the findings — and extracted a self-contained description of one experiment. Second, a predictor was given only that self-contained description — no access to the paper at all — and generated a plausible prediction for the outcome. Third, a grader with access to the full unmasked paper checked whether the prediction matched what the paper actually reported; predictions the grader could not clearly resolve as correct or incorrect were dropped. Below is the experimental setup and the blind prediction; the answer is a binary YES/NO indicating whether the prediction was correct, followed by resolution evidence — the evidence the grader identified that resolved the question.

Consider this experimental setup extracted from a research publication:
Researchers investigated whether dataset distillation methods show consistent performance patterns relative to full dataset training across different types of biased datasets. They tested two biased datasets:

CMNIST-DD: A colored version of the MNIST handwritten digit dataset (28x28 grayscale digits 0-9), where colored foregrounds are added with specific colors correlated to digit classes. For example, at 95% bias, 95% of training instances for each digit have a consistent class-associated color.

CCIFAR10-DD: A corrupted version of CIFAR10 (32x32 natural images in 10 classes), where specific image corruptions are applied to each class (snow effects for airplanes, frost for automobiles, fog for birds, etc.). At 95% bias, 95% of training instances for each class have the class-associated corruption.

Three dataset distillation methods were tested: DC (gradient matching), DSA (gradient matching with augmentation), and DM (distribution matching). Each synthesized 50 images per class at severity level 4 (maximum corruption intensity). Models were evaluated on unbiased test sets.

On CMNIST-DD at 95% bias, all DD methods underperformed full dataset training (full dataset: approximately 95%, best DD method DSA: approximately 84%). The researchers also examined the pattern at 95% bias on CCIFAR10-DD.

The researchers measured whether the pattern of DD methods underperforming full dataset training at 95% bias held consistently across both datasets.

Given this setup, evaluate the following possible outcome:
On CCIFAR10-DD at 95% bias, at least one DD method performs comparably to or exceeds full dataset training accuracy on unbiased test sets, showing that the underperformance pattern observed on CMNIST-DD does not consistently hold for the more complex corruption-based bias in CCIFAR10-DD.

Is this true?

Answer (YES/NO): YES